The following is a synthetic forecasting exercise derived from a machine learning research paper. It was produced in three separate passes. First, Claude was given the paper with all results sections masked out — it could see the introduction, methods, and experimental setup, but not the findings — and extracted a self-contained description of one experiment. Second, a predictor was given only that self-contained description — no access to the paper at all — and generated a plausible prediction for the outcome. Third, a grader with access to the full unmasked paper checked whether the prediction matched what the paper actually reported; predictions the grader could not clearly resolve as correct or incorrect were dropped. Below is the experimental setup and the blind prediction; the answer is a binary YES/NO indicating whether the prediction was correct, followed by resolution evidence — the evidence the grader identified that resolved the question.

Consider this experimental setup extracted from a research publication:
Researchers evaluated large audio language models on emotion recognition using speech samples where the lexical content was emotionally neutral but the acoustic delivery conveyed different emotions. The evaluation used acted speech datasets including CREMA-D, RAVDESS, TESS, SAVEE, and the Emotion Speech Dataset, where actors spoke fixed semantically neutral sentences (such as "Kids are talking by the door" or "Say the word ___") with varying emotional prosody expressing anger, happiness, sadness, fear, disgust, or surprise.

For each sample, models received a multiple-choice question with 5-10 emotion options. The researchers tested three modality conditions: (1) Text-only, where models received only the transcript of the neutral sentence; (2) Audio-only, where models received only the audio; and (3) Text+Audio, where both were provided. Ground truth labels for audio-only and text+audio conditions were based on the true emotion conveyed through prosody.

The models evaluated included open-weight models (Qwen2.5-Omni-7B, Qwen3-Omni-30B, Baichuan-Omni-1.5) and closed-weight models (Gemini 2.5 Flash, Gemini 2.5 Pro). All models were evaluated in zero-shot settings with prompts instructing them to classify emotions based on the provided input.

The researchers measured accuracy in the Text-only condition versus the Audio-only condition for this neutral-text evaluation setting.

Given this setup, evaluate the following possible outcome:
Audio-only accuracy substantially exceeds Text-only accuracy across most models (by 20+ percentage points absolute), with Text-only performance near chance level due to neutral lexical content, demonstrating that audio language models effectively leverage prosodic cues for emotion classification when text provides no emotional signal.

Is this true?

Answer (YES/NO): NO